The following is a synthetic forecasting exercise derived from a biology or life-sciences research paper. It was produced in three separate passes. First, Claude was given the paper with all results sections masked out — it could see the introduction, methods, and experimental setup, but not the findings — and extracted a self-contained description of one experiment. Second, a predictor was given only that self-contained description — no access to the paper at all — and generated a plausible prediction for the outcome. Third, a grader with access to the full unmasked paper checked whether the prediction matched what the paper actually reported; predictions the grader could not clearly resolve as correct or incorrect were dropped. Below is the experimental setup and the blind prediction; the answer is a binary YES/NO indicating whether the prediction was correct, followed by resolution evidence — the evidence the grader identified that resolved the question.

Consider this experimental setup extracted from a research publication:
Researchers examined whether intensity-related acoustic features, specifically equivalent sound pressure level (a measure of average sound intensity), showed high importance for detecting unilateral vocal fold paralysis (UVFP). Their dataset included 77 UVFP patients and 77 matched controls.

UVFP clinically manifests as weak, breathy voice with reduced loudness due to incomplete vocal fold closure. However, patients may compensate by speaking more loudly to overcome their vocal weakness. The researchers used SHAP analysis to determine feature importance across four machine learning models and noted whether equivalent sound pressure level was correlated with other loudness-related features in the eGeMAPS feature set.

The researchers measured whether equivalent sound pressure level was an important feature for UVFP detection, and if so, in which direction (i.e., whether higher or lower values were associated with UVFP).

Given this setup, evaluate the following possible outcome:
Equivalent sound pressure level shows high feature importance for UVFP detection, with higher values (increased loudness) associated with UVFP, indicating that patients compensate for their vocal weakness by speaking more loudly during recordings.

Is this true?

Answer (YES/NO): YES